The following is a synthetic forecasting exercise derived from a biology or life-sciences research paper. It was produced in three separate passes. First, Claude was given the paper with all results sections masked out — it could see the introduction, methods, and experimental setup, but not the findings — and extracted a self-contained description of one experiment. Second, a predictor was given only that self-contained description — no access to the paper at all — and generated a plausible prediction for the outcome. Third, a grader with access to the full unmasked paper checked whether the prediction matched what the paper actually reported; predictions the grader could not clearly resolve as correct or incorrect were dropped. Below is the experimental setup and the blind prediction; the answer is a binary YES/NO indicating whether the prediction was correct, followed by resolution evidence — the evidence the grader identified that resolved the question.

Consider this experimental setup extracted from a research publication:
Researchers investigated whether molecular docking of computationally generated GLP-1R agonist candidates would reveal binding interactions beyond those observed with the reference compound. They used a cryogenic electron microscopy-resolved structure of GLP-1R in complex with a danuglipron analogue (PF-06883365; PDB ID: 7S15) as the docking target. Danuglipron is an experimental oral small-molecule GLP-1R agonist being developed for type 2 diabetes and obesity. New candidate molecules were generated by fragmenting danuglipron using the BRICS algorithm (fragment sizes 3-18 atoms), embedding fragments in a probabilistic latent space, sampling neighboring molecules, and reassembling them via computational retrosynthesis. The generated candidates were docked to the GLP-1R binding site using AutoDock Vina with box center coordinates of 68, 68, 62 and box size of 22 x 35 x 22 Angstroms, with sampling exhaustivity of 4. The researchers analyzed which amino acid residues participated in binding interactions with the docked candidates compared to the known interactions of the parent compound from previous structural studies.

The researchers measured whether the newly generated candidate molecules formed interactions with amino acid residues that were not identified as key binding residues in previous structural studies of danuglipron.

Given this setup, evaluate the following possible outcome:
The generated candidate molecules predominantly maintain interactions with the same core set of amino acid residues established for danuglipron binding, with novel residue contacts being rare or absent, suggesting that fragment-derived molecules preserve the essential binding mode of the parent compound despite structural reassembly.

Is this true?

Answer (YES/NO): NO